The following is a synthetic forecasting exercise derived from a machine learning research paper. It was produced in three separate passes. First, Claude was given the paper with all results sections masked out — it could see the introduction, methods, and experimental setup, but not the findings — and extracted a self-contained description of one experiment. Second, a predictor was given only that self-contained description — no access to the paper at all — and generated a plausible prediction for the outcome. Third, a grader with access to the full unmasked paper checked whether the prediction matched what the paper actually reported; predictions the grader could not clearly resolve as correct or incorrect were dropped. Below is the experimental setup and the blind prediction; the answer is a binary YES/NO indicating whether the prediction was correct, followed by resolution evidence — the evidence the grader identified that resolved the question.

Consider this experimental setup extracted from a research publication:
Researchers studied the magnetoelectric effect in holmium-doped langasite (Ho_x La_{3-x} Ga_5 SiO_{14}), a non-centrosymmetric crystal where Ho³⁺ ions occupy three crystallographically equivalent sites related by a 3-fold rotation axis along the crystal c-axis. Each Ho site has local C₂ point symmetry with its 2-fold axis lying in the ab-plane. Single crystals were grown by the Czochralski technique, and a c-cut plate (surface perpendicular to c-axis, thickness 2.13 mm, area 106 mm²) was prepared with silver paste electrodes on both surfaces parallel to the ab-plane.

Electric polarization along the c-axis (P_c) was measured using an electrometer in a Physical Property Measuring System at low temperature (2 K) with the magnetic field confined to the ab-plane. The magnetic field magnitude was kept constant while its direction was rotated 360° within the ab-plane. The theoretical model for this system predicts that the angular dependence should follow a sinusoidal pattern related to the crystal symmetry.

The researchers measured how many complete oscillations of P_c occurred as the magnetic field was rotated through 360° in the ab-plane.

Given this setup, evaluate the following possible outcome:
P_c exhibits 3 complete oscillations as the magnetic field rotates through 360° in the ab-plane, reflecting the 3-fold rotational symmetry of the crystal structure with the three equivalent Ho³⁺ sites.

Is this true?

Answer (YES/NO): NO